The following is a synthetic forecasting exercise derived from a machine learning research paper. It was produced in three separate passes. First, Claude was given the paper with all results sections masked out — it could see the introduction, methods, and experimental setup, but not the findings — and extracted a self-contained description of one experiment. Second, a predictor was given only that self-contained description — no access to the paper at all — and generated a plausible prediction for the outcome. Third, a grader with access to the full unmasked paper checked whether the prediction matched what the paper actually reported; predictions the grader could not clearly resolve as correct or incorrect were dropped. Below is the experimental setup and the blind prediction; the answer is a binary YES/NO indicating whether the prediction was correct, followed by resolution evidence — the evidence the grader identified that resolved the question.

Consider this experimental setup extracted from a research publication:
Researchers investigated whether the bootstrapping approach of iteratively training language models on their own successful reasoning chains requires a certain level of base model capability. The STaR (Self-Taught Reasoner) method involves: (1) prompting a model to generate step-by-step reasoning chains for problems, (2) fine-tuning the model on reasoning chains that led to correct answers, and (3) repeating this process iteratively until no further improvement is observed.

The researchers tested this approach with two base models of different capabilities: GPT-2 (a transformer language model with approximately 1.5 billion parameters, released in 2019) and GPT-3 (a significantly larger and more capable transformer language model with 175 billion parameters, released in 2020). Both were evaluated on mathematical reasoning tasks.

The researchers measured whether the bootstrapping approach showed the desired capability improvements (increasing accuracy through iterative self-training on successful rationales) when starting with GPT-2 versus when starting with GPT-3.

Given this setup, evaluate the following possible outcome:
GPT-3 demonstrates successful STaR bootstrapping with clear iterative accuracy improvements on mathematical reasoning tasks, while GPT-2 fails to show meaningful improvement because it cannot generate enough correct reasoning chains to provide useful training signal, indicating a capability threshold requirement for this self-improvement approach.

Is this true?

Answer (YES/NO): YES